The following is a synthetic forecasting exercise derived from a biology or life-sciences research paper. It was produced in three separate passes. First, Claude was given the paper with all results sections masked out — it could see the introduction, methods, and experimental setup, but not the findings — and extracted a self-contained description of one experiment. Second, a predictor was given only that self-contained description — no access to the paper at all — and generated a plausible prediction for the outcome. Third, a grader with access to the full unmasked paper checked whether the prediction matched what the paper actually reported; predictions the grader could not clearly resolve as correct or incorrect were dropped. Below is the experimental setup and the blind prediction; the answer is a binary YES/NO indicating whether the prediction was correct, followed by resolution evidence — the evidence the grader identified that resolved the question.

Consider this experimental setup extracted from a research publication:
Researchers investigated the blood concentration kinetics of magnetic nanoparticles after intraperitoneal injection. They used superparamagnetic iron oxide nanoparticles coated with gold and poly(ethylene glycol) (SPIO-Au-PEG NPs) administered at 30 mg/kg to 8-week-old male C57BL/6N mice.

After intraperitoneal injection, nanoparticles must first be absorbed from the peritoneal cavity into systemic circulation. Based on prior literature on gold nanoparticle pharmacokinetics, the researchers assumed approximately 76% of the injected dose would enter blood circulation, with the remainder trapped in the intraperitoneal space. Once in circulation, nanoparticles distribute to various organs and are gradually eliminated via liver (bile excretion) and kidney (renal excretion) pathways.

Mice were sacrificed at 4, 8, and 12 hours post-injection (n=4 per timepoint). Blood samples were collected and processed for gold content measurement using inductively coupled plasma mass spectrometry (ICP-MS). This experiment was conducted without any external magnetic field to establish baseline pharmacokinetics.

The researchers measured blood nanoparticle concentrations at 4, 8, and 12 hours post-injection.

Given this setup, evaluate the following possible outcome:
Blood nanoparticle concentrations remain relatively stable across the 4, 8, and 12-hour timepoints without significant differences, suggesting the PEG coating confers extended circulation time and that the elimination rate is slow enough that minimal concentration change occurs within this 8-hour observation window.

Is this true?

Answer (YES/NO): NO